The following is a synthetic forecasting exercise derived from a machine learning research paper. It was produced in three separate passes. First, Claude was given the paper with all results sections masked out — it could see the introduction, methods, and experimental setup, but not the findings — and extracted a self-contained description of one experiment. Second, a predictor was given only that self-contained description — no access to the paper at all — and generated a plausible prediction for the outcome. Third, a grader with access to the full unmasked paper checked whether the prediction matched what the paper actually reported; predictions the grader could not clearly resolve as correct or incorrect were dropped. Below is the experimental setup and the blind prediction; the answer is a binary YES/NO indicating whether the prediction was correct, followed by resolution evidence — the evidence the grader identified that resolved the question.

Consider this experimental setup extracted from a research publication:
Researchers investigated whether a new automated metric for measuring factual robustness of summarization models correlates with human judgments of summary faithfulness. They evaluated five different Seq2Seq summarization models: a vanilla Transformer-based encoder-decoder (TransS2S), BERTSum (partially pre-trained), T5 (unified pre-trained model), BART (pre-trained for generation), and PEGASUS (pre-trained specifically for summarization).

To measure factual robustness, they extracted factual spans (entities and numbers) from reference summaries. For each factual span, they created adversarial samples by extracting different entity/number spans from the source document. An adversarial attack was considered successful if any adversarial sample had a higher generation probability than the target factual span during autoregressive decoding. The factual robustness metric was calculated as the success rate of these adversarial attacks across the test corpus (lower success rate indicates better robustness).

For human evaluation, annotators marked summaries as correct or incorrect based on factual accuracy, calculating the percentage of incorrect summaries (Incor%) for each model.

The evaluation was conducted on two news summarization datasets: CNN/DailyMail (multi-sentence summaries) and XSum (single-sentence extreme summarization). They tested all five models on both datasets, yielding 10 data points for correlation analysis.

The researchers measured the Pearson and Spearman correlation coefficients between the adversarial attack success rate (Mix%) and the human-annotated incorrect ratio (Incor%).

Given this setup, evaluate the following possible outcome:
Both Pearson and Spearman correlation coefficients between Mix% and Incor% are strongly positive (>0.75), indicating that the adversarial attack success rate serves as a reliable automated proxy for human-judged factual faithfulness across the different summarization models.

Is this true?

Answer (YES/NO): NO